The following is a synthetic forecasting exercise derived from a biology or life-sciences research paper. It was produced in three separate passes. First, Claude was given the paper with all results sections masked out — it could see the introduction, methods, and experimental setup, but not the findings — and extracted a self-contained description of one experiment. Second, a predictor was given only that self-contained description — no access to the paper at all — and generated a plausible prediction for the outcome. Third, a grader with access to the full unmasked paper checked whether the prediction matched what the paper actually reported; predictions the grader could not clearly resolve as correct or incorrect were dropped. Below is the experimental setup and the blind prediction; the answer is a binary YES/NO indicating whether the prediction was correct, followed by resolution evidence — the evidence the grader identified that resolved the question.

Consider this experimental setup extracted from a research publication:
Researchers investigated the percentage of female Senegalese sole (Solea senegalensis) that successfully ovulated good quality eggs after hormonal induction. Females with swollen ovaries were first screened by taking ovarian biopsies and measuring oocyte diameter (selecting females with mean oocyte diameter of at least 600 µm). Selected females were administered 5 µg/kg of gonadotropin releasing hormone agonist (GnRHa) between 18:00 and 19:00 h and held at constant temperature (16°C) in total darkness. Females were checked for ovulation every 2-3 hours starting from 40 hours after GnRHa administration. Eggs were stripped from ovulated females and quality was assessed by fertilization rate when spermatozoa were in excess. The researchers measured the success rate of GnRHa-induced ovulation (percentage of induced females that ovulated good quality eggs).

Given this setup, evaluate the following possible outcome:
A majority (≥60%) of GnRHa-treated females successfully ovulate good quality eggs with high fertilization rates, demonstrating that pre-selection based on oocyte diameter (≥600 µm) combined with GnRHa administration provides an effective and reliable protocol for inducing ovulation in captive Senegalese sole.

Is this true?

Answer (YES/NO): YES